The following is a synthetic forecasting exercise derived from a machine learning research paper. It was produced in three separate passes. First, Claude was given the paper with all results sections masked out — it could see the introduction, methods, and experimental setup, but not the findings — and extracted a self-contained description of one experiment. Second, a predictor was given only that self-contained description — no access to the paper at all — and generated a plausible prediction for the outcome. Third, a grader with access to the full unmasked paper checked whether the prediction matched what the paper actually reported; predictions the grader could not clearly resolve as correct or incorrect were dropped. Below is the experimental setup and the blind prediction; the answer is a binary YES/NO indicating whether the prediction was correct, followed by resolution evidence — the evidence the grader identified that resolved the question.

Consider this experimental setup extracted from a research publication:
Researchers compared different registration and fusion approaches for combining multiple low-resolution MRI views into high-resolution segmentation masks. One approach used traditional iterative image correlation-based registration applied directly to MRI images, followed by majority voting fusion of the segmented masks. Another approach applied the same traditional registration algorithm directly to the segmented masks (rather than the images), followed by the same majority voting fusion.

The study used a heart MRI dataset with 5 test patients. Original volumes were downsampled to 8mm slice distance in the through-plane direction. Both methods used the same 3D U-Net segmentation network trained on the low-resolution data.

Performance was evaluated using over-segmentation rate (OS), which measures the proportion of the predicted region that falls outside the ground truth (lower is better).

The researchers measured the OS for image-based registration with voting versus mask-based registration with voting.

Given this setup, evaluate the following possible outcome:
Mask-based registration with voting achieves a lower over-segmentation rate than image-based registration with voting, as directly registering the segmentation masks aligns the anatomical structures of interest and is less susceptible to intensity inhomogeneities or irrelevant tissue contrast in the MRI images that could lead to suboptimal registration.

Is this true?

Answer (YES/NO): YES